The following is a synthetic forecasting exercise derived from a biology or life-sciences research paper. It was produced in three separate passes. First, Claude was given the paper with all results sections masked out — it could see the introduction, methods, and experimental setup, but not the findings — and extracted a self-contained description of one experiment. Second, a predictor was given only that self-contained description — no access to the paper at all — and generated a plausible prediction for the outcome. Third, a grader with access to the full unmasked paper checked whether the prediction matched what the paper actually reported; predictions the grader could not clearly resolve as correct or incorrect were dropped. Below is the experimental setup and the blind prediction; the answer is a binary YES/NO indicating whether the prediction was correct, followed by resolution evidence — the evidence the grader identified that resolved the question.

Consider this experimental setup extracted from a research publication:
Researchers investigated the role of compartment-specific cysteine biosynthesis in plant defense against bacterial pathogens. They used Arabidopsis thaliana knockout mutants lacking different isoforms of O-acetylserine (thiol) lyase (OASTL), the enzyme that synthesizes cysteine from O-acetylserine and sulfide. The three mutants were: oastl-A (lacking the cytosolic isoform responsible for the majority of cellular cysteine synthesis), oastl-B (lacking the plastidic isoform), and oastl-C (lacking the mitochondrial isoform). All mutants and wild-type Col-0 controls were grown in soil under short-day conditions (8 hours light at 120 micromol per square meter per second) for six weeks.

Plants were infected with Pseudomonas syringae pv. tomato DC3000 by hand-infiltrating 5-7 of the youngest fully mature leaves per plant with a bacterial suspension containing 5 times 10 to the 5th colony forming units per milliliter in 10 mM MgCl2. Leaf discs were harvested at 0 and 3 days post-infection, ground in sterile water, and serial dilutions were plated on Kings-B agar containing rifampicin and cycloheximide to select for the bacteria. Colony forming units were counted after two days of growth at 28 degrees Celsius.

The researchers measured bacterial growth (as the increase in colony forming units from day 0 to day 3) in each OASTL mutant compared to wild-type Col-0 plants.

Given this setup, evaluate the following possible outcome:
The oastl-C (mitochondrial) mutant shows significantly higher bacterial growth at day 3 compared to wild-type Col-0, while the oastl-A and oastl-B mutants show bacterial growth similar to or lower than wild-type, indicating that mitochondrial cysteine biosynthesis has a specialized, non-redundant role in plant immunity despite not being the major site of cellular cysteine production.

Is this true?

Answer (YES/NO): NO